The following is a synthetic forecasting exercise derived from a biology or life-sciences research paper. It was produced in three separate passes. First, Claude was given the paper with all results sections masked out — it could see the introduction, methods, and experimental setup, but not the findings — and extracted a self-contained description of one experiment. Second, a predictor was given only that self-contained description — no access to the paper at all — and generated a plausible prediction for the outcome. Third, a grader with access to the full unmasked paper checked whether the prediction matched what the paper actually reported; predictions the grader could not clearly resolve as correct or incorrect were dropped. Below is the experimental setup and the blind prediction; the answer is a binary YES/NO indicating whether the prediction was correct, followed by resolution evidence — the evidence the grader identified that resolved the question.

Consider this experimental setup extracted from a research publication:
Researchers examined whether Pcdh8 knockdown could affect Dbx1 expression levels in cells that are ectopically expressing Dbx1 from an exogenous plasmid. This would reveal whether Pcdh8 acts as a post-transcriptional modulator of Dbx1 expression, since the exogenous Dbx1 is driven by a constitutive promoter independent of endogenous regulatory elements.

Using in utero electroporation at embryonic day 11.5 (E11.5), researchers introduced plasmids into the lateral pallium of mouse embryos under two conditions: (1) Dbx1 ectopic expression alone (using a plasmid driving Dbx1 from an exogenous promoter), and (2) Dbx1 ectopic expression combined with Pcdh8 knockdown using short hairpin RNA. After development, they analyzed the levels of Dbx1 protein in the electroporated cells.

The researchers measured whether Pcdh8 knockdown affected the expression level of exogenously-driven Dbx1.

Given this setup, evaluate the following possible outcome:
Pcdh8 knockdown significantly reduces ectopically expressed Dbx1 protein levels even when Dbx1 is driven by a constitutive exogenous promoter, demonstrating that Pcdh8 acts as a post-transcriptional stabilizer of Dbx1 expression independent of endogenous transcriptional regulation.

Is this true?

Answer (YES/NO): YES